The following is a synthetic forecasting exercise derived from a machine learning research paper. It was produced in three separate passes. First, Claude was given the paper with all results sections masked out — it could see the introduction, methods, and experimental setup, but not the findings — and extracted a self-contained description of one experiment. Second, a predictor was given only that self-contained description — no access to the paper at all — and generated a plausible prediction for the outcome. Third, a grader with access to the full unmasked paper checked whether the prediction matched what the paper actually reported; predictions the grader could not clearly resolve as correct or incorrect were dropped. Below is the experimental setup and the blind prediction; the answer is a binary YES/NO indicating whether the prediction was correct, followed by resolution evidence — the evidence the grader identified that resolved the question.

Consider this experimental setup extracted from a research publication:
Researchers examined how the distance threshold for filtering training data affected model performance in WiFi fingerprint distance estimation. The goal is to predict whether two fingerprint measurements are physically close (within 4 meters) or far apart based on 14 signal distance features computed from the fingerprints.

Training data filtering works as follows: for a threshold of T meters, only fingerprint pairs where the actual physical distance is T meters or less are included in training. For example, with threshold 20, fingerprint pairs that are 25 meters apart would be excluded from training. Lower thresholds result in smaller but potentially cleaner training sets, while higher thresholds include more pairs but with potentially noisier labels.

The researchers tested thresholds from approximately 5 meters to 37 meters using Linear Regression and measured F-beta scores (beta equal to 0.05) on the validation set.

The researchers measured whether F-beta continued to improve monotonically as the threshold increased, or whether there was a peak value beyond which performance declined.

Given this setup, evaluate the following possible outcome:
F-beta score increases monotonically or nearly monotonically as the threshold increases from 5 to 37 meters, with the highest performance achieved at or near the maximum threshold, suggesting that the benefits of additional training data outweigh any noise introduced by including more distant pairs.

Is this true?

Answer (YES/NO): NO